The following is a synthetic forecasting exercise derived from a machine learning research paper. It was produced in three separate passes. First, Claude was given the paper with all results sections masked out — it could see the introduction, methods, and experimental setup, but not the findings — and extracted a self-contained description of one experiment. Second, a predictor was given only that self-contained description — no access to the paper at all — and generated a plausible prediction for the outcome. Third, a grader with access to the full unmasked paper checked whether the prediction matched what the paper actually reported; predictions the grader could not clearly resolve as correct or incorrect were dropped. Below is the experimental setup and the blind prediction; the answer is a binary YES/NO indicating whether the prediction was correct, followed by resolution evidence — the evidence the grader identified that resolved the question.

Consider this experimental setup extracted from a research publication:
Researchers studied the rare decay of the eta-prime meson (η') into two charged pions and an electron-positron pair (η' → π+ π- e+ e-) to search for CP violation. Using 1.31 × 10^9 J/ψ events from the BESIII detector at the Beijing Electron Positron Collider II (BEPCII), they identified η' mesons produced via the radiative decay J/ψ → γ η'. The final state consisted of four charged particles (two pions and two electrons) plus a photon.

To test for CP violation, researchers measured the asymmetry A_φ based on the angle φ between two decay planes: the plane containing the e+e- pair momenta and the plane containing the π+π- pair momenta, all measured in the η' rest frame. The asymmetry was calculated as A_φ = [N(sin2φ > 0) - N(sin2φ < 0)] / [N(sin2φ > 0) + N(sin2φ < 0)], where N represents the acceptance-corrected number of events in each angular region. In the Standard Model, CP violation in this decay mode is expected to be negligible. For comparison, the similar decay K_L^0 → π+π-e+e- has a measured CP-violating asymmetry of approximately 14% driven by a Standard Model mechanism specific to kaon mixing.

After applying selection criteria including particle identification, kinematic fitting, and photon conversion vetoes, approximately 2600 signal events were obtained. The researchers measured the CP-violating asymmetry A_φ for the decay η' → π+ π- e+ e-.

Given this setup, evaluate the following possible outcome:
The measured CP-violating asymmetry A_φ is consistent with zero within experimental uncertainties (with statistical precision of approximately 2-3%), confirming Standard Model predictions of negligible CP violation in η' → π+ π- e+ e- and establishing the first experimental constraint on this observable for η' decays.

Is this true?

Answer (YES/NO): NO